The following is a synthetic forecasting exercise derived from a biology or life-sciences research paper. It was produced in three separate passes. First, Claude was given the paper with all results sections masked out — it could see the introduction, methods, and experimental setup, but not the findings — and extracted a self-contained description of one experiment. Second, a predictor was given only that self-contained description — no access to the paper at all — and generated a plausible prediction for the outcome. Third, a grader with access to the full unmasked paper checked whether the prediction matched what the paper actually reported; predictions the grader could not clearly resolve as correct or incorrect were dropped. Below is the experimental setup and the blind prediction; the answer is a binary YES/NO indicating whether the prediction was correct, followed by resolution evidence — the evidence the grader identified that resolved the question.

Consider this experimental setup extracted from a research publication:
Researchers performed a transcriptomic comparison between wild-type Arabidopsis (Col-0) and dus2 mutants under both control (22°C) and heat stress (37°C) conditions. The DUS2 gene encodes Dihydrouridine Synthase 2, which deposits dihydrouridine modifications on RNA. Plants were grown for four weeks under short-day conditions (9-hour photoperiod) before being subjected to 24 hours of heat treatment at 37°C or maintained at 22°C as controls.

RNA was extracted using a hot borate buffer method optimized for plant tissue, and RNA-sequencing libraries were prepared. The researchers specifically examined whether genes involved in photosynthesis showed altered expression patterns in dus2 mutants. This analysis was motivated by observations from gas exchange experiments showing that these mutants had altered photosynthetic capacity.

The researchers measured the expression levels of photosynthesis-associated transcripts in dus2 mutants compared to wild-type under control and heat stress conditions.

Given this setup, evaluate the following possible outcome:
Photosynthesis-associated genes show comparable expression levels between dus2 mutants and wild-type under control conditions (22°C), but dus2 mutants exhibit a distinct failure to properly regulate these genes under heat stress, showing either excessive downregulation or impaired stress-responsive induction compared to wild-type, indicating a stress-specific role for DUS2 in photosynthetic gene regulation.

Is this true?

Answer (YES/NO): NO